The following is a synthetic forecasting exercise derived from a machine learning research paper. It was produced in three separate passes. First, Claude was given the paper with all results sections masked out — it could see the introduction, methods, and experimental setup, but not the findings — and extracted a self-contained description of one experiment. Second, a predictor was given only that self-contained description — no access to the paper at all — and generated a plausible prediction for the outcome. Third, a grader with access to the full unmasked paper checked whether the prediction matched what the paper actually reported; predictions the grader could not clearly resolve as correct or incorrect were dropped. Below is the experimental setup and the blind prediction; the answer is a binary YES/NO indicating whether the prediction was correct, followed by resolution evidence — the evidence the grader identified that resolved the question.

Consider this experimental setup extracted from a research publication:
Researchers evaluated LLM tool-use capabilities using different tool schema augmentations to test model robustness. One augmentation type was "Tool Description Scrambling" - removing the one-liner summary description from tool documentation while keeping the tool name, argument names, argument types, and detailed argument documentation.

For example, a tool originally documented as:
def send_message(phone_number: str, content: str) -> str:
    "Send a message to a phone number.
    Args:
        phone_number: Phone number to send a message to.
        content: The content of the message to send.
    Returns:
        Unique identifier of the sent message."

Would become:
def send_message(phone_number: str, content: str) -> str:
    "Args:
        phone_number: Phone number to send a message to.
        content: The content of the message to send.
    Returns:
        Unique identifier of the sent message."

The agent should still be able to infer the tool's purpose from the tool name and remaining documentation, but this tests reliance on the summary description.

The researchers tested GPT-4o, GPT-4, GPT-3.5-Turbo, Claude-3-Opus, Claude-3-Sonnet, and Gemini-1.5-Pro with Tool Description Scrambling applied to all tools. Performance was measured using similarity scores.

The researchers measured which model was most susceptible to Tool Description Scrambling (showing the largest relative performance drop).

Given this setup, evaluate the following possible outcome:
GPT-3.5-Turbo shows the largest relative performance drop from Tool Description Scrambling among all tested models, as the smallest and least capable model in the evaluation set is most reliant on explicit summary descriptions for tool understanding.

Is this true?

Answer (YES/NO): NO